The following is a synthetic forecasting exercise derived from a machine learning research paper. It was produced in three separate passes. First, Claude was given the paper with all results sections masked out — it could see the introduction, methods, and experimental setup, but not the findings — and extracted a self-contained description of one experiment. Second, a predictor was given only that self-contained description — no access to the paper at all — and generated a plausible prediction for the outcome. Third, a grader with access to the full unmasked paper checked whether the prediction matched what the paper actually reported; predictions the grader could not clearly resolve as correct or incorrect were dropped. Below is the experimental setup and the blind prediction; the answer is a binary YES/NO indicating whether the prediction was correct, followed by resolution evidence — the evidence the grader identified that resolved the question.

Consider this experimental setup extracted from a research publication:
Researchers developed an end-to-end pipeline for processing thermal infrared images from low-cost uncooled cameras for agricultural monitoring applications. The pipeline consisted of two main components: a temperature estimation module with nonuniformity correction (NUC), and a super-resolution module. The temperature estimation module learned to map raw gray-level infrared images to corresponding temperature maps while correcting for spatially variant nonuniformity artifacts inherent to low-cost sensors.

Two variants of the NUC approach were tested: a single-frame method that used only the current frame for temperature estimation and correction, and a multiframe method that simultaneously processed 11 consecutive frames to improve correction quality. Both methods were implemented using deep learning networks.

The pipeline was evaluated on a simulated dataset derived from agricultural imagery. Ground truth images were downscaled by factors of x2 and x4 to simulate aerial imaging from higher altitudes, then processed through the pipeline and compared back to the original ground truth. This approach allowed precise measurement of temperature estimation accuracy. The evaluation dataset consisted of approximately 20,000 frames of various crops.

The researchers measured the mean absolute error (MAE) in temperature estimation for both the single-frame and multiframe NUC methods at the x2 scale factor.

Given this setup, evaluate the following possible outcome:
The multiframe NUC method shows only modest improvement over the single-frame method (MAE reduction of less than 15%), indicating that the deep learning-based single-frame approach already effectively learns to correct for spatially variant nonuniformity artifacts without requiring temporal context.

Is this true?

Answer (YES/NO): NO